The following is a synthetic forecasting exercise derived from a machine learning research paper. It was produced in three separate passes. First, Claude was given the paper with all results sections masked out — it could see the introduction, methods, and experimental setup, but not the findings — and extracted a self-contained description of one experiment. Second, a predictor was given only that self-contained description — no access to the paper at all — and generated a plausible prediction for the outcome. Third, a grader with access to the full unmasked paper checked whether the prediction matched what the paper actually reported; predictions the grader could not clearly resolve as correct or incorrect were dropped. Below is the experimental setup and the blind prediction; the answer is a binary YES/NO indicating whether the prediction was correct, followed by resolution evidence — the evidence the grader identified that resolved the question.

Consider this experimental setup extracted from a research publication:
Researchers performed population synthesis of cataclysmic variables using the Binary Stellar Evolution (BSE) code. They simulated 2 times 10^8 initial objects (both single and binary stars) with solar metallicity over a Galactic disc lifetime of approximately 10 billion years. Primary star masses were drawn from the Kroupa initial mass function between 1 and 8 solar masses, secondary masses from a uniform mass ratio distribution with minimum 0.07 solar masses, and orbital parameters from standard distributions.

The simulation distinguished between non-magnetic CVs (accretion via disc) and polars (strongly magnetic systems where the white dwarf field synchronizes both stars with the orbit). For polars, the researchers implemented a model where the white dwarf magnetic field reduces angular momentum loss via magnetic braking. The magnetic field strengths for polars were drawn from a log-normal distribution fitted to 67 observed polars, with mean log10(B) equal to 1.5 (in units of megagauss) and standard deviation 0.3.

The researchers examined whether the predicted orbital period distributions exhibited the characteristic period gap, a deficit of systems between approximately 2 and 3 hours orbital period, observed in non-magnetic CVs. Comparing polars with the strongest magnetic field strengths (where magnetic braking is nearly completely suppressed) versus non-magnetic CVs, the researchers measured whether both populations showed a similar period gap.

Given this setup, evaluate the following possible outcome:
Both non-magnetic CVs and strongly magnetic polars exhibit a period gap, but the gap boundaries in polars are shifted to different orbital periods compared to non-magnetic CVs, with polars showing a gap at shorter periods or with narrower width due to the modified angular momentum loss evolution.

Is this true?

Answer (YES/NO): NO